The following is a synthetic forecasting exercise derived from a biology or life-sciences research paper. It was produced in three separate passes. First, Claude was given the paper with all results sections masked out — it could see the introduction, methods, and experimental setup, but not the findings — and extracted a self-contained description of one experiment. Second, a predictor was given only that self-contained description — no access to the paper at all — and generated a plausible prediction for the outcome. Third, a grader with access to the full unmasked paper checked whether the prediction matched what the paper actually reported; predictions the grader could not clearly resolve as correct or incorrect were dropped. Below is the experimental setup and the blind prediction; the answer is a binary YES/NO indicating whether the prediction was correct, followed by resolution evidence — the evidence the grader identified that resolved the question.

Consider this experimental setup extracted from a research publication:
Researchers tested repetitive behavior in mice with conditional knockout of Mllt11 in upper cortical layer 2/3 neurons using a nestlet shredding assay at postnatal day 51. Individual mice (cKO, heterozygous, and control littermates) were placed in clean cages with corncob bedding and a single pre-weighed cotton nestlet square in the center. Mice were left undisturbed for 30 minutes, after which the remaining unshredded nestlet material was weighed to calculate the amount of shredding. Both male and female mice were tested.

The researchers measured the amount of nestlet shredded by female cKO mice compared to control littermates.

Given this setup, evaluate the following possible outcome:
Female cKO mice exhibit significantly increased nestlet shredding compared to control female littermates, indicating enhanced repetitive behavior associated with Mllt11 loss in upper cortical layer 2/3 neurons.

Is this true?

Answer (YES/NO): NO